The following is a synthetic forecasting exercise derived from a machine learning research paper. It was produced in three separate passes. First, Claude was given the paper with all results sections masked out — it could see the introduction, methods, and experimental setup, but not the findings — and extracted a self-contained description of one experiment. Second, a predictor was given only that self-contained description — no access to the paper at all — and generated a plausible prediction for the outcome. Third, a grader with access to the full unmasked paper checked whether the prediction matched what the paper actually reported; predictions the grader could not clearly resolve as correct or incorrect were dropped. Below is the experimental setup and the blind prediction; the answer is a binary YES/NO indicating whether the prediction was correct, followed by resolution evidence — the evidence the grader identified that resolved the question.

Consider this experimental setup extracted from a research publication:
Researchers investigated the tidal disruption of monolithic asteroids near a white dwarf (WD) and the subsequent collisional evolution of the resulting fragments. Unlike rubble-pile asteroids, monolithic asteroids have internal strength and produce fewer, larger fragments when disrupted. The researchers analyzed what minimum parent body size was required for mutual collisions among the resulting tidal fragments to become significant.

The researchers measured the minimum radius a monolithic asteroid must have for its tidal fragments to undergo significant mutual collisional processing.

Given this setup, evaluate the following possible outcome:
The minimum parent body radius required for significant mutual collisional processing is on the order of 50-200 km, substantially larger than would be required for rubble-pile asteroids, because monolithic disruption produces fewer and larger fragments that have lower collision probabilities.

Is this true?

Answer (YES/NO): YES